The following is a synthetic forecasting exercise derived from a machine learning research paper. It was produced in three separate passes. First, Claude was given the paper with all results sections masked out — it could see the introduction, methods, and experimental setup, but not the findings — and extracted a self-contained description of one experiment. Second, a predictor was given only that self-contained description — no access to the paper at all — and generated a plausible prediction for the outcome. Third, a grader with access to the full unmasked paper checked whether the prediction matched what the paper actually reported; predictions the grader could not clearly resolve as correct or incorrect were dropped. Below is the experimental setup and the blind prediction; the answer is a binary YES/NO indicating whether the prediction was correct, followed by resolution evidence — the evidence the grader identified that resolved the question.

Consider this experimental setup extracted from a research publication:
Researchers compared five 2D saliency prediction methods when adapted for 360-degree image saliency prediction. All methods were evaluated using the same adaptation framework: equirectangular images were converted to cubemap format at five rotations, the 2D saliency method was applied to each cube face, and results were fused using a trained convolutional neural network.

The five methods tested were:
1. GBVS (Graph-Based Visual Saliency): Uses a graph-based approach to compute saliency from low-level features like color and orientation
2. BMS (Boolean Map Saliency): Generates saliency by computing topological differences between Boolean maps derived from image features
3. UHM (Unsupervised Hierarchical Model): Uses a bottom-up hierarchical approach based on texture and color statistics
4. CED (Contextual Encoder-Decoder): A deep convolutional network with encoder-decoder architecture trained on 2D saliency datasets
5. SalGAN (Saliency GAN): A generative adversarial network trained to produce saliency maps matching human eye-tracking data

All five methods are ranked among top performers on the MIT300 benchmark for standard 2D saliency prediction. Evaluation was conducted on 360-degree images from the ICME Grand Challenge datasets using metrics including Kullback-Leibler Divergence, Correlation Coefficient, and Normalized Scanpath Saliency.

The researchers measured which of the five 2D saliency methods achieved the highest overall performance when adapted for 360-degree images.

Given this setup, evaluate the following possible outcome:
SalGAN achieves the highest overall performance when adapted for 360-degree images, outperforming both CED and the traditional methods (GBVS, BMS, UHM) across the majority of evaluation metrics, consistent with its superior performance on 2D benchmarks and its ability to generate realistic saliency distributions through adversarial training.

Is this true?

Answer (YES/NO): YES